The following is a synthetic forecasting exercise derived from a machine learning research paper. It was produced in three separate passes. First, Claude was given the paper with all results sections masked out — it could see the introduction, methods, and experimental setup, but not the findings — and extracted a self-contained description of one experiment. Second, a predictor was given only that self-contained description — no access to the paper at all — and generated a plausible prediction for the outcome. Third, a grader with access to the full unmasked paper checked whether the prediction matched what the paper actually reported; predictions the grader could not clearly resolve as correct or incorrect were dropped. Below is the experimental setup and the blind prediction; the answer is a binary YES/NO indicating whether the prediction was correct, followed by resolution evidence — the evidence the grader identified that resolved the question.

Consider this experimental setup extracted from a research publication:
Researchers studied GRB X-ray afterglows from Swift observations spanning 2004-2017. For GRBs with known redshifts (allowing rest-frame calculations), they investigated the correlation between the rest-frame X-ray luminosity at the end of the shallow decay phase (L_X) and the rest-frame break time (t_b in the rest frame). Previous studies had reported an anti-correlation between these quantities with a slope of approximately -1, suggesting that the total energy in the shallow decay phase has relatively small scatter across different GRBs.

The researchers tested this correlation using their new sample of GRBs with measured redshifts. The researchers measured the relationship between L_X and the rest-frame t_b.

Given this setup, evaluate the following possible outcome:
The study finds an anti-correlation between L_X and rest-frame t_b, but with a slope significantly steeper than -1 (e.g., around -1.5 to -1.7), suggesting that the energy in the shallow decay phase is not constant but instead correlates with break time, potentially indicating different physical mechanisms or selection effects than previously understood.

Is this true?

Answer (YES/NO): NO